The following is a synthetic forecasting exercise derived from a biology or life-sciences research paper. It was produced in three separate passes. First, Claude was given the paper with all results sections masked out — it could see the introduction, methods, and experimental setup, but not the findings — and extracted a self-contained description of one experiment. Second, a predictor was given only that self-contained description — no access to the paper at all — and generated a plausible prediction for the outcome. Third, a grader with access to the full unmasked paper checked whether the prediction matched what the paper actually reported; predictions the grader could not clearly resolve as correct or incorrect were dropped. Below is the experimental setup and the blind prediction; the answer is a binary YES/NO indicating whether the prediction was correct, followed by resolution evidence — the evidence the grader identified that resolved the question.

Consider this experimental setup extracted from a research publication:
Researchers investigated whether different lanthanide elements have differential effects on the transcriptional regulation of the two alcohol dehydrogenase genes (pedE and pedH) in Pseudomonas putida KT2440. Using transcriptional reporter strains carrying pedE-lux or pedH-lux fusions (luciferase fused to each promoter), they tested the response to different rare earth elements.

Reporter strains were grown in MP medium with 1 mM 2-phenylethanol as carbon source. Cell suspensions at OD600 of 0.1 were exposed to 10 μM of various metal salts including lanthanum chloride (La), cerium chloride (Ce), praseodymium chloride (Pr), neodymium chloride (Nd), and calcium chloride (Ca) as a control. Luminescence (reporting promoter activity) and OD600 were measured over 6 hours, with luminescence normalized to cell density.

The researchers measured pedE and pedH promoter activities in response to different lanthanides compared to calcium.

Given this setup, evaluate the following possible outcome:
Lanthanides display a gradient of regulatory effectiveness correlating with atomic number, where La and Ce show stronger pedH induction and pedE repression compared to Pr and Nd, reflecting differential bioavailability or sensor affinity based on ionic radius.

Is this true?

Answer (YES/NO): NO